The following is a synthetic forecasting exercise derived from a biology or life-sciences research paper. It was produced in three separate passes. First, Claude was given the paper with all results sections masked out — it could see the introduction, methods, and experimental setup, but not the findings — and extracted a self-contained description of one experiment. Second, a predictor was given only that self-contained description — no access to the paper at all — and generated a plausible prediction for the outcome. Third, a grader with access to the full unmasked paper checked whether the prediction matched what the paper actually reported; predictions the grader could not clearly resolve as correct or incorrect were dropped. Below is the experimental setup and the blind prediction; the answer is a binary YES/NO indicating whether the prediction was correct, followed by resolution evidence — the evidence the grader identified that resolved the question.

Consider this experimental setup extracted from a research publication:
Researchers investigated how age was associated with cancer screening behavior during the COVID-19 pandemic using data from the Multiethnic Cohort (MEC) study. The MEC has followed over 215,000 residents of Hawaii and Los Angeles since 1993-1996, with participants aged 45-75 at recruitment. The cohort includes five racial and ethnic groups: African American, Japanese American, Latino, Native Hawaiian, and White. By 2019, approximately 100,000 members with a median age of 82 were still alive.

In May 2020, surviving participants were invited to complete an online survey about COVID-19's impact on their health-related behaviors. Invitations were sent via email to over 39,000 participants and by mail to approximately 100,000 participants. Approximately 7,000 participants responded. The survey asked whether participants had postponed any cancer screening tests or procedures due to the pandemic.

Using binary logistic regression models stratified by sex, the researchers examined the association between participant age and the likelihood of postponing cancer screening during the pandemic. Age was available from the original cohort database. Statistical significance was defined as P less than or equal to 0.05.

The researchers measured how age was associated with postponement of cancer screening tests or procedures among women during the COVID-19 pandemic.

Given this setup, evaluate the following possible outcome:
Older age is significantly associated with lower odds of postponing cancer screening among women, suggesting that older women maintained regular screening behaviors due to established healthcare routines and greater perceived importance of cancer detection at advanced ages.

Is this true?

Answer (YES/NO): YES